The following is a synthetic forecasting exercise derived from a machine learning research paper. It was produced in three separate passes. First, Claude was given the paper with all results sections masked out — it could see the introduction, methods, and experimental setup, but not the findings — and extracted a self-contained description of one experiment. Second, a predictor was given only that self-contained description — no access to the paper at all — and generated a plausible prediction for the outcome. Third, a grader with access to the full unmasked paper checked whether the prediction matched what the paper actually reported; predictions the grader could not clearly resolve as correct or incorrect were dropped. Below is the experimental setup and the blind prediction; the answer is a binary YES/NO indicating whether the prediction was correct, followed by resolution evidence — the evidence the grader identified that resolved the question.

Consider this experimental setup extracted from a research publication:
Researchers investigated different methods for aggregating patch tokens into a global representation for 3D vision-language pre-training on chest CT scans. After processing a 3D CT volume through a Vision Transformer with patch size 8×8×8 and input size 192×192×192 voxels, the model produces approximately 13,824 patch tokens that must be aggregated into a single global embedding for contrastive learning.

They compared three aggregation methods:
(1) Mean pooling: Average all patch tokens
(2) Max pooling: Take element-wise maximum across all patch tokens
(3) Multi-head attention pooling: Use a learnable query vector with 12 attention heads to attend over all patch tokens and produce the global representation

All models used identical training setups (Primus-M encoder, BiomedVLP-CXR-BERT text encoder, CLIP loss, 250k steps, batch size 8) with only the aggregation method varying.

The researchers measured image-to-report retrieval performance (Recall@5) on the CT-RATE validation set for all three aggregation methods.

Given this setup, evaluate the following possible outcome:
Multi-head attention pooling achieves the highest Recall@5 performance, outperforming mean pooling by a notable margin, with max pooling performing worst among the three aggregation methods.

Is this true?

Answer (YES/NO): NO